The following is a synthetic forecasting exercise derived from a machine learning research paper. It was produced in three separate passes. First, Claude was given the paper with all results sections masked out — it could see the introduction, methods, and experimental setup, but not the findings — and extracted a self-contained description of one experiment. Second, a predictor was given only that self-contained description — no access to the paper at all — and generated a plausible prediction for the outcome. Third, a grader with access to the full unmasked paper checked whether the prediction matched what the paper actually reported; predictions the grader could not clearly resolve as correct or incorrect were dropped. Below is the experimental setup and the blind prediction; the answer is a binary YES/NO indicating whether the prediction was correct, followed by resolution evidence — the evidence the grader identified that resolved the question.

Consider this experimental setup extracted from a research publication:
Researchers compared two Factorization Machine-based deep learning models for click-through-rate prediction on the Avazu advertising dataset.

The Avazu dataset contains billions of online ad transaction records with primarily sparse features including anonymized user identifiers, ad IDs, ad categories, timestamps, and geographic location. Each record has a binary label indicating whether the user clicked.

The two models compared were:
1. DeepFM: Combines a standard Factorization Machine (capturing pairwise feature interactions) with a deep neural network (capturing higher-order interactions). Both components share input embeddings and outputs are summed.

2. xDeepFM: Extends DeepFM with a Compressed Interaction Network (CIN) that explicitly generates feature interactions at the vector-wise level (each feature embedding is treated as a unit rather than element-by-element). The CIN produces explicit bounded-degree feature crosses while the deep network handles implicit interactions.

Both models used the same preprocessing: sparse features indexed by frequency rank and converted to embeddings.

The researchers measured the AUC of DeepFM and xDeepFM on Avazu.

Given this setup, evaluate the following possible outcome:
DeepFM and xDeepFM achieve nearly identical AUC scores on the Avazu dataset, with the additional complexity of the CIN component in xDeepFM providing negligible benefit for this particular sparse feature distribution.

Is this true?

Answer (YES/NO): YES